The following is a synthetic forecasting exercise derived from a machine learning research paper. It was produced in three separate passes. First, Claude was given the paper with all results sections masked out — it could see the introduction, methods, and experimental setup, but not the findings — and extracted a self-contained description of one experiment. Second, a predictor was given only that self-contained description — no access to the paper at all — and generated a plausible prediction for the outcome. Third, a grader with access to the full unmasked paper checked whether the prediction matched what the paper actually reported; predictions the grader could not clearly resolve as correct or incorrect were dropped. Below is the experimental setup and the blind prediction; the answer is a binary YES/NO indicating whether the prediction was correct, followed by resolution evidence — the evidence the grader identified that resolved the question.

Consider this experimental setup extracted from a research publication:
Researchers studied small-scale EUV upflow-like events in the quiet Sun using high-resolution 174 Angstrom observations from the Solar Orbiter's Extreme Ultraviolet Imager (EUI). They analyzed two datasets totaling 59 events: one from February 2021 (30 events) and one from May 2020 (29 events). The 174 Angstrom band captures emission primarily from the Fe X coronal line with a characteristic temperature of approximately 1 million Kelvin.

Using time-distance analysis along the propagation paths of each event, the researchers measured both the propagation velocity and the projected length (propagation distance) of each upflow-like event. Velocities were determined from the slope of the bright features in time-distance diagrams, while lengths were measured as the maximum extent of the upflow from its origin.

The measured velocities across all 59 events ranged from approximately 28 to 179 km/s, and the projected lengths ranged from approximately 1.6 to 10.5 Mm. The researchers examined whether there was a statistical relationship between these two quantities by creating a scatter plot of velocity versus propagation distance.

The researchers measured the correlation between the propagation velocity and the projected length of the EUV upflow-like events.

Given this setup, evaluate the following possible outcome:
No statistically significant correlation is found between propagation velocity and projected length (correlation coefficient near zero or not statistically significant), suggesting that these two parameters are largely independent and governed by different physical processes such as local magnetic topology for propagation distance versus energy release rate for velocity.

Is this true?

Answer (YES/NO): NO